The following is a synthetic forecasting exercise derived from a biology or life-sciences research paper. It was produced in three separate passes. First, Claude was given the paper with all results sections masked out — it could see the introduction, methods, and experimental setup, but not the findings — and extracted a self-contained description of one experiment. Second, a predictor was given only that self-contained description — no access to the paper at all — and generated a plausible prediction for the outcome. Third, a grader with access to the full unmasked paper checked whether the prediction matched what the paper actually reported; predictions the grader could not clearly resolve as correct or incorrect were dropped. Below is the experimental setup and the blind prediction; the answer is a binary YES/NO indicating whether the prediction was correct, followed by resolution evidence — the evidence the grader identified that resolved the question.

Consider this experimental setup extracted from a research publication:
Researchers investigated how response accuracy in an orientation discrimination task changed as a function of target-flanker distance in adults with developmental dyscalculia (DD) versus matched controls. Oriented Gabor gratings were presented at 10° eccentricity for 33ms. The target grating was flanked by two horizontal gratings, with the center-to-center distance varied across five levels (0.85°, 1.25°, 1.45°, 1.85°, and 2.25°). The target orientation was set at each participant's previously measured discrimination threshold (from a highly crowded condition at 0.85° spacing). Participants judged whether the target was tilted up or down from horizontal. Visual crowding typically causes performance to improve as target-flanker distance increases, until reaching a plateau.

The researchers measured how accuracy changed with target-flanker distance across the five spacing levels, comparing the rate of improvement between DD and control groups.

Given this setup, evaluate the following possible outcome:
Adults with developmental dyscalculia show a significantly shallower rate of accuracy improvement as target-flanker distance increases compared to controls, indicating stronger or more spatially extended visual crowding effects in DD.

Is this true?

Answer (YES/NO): NO